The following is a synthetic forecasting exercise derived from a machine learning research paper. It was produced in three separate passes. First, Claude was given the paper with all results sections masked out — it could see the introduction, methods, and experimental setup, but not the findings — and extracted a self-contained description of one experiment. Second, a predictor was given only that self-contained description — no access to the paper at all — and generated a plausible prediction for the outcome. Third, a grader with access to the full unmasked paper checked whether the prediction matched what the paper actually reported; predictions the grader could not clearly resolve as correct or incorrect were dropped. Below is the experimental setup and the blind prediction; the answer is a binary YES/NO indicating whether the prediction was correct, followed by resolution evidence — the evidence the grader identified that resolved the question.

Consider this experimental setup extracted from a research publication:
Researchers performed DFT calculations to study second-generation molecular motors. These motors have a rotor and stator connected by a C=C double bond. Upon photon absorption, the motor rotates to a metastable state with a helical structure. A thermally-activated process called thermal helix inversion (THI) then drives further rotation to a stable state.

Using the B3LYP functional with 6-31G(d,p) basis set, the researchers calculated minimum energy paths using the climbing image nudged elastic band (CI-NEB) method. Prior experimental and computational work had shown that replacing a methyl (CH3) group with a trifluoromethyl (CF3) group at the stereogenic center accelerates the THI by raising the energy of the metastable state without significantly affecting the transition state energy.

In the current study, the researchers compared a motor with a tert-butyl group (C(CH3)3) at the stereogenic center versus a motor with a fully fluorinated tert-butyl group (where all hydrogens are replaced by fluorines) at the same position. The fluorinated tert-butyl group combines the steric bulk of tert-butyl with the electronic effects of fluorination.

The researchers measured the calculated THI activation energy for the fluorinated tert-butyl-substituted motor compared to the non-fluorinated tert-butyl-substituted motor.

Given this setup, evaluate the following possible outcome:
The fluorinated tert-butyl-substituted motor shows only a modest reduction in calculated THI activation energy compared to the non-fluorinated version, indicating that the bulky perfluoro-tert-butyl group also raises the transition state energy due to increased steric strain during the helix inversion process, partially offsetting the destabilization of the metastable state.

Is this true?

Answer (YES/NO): NO